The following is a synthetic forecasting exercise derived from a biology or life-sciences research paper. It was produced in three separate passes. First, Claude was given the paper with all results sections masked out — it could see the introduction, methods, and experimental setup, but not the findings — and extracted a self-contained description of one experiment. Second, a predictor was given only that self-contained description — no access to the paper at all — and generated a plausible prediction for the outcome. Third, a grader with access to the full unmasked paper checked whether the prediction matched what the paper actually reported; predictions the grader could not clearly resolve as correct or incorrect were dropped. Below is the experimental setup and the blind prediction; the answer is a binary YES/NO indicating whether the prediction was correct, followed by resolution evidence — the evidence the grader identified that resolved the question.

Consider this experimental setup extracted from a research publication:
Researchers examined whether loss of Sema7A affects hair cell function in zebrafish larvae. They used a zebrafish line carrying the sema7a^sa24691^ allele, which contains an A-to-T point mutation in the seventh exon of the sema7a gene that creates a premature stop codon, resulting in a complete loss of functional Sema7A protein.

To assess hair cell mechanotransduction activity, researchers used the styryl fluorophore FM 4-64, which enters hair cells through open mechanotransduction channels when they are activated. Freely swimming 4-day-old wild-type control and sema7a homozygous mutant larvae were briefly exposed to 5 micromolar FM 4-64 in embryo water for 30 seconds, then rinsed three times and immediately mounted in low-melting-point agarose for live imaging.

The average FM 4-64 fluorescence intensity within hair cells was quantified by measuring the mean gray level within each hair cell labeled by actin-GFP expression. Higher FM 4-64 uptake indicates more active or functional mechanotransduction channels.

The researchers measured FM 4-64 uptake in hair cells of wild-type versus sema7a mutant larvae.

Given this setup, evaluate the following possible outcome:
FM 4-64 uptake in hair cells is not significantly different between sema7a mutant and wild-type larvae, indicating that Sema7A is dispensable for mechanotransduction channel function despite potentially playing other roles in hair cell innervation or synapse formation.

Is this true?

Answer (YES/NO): YES